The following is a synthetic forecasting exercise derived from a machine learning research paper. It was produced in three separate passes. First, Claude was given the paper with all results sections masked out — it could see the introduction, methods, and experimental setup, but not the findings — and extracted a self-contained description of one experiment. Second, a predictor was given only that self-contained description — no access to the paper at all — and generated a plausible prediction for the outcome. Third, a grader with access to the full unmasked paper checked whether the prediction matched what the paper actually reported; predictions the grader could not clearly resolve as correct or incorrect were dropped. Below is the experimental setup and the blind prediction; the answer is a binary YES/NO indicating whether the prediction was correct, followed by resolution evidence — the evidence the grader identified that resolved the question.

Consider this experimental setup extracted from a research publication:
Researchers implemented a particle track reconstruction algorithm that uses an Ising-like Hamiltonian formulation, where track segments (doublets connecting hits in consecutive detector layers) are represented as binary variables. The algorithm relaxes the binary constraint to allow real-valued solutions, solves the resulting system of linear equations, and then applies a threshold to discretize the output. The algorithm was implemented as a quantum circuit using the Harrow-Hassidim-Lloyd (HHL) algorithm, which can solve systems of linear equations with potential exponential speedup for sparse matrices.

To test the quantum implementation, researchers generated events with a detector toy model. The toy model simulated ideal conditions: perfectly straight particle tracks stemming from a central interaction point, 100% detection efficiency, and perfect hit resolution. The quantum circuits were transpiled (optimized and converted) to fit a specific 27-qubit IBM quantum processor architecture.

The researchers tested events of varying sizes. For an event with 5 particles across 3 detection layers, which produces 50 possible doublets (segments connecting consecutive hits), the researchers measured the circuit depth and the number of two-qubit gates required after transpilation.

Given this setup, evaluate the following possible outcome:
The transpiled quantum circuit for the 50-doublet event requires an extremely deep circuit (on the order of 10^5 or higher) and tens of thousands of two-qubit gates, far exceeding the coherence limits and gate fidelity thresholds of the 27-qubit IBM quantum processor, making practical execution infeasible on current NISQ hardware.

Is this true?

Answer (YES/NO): NO